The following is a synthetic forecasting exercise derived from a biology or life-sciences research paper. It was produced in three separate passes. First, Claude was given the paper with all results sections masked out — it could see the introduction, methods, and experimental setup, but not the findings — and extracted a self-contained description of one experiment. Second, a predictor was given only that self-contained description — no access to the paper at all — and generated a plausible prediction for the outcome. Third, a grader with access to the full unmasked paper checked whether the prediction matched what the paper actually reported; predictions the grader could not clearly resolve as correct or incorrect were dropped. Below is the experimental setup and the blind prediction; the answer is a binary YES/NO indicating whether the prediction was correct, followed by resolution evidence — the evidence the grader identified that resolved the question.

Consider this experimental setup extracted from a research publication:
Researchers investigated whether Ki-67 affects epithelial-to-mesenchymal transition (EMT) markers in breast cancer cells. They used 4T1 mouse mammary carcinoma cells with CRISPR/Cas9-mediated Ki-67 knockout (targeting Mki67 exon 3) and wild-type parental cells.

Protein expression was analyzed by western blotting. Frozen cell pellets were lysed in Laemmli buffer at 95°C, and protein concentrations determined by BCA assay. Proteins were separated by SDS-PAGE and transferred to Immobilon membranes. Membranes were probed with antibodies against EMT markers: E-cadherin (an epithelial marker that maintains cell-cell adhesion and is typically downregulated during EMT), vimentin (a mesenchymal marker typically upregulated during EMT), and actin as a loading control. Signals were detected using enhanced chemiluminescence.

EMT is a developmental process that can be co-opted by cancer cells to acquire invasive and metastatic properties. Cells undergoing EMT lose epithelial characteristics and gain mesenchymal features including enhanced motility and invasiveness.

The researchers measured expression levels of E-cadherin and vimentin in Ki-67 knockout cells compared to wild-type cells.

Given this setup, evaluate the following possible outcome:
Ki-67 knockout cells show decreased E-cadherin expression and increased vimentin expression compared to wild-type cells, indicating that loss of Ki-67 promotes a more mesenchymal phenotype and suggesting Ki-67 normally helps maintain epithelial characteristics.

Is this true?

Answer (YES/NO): NO